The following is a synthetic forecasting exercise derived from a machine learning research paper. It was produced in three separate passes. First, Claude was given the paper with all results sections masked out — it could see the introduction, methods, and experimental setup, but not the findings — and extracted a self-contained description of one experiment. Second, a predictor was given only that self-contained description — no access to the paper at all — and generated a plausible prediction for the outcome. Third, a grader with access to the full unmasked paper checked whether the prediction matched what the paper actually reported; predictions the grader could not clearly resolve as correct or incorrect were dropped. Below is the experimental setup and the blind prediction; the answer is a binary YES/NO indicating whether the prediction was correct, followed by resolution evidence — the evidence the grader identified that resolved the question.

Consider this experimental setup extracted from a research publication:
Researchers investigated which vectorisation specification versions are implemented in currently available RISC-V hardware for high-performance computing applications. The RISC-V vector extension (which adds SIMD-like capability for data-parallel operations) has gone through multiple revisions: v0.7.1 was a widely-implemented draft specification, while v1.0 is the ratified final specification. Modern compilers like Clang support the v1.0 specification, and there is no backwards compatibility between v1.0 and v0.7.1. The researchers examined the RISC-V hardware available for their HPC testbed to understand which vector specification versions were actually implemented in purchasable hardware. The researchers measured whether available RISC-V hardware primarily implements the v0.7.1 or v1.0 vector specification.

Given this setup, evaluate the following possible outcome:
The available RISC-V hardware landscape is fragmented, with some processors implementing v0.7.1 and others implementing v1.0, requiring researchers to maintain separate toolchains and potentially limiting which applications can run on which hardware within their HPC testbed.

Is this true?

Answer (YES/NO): NO